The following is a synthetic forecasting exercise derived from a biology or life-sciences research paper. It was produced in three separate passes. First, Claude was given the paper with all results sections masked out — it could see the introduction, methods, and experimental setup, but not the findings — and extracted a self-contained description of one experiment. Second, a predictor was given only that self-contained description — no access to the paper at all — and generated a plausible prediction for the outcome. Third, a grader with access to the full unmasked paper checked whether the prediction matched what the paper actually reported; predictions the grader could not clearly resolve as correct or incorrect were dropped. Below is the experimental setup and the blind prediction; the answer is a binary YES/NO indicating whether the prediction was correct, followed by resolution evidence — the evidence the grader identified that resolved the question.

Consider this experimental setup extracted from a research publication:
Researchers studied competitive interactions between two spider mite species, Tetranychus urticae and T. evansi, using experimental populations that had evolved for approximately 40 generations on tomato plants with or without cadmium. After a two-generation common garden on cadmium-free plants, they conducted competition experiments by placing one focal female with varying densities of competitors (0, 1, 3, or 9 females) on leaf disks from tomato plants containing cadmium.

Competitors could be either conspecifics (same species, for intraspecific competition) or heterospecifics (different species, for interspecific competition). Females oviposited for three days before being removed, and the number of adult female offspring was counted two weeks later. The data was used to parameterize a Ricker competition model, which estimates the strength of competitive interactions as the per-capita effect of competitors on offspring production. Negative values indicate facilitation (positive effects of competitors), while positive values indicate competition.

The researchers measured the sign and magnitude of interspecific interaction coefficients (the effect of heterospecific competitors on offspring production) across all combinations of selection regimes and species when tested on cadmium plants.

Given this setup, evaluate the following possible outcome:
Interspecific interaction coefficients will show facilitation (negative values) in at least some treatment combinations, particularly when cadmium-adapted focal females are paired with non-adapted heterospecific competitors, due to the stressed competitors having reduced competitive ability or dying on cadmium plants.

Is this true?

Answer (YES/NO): NO